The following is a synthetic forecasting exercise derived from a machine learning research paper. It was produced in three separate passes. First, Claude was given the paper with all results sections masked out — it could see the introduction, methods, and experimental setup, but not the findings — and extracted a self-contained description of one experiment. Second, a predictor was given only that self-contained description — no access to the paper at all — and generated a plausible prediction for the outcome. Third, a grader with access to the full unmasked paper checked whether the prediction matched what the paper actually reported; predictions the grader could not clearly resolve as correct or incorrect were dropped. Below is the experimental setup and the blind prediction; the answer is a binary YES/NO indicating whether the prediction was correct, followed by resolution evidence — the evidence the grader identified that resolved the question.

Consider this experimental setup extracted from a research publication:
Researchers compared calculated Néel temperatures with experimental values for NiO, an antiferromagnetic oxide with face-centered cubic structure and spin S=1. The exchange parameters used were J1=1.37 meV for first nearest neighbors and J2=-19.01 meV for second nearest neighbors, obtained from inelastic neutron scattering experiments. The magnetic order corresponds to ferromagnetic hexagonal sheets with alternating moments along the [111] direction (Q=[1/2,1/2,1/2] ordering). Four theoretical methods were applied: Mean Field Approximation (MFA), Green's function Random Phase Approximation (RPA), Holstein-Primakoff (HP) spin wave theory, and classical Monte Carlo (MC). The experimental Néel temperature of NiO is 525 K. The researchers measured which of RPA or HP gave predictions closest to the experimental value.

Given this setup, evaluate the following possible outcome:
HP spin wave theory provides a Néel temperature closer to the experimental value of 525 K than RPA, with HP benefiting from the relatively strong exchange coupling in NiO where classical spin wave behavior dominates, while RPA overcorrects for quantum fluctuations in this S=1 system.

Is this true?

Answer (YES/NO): NO